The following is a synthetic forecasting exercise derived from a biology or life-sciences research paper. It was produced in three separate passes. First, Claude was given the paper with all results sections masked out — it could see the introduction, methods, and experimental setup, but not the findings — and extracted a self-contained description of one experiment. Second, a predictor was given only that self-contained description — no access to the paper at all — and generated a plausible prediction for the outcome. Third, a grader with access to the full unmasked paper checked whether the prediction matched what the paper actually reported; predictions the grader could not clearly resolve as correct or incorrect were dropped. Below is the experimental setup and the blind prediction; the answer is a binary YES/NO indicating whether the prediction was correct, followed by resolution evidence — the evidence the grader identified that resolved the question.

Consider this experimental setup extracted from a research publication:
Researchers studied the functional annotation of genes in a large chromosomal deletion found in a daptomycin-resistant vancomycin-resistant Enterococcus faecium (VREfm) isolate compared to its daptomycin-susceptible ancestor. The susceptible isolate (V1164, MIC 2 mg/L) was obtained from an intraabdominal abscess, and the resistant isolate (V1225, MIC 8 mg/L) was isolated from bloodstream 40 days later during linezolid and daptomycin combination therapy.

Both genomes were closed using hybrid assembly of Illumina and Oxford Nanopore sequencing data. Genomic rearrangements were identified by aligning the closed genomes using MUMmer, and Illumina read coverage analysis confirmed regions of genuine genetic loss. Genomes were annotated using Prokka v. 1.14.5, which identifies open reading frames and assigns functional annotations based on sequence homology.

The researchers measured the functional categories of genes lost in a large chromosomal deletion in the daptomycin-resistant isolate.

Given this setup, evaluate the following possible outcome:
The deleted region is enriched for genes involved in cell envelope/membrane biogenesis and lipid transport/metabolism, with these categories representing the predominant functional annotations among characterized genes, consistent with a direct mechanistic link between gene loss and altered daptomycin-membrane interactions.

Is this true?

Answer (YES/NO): NO